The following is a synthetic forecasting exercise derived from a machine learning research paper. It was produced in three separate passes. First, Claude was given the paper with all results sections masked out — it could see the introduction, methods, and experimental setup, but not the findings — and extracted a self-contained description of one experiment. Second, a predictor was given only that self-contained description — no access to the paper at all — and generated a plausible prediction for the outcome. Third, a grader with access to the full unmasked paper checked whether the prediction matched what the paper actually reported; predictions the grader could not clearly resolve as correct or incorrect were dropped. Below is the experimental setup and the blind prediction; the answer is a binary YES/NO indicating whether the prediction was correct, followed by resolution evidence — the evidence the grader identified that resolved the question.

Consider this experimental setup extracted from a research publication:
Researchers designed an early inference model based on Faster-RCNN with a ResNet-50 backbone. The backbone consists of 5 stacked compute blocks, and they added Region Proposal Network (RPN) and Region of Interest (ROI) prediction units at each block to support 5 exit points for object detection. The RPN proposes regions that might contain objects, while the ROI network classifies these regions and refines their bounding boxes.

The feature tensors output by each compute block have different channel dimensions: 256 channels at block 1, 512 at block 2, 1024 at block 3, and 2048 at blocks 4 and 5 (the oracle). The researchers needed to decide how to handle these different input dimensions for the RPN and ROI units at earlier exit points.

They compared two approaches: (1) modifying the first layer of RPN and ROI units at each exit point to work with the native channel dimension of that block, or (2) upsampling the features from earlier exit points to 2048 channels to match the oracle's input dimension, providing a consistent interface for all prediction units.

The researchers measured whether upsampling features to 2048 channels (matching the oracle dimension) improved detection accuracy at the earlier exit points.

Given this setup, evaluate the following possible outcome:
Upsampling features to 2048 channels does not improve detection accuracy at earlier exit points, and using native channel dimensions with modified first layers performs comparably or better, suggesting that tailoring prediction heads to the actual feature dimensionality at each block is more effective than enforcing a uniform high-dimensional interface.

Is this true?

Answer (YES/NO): YES